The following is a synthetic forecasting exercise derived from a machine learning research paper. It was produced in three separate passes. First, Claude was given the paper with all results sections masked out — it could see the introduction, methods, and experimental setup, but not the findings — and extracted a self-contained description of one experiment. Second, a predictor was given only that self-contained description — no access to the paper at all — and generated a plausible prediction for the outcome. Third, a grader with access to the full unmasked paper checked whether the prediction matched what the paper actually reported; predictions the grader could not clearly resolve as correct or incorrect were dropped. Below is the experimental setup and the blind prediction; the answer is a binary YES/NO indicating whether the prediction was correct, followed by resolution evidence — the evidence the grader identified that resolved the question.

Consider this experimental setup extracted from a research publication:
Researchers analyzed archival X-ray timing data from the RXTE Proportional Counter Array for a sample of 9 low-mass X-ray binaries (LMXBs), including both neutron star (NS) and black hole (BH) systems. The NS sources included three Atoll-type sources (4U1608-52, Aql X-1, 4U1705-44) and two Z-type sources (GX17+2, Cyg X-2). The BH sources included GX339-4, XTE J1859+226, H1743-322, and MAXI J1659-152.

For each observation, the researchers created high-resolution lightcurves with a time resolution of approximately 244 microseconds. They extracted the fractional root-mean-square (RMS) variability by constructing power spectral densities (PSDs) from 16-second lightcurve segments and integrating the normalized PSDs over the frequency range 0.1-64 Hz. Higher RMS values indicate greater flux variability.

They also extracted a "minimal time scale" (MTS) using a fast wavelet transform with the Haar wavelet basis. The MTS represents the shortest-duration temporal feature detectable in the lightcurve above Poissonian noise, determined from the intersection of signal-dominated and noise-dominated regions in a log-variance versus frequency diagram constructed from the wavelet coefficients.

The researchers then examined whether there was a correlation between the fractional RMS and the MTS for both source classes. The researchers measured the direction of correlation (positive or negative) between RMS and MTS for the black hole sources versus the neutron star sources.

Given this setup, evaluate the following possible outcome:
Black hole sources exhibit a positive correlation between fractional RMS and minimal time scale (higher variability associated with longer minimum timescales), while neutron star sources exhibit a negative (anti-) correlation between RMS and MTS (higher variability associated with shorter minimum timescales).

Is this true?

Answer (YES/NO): YES